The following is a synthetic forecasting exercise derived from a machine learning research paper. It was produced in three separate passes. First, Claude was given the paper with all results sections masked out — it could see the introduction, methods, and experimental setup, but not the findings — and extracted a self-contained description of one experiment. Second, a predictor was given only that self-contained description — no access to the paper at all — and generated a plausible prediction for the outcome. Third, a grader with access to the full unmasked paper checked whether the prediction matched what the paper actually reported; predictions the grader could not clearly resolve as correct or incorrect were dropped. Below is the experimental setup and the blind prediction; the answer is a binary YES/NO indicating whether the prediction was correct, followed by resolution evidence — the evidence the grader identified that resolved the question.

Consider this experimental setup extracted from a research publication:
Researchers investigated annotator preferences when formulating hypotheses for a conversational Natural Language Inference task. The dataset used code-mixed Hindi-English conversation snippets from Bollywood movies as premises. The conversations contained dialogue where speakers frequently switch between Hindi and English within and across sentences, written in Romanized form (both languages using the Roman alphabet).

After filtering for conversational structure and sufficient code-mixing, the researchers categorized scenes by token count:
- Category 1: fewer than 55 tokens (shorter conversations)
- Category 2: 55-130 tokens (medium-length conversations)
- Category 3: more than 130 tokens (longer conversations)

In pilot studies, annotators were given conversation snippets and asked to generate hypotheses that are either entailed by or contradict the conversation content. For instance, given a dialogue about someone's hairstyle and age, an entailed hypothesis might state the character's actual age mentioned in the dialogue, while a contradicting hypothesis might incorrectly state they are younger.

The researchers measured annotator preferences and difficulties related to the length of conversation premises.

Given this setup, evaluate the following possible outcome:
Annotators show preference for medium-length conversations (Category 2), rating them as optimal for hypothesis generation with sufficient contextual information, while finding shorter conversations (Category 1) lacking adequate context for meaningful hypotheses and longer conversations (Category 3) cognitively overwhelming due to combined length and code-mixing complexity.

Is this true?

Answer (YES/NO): NO